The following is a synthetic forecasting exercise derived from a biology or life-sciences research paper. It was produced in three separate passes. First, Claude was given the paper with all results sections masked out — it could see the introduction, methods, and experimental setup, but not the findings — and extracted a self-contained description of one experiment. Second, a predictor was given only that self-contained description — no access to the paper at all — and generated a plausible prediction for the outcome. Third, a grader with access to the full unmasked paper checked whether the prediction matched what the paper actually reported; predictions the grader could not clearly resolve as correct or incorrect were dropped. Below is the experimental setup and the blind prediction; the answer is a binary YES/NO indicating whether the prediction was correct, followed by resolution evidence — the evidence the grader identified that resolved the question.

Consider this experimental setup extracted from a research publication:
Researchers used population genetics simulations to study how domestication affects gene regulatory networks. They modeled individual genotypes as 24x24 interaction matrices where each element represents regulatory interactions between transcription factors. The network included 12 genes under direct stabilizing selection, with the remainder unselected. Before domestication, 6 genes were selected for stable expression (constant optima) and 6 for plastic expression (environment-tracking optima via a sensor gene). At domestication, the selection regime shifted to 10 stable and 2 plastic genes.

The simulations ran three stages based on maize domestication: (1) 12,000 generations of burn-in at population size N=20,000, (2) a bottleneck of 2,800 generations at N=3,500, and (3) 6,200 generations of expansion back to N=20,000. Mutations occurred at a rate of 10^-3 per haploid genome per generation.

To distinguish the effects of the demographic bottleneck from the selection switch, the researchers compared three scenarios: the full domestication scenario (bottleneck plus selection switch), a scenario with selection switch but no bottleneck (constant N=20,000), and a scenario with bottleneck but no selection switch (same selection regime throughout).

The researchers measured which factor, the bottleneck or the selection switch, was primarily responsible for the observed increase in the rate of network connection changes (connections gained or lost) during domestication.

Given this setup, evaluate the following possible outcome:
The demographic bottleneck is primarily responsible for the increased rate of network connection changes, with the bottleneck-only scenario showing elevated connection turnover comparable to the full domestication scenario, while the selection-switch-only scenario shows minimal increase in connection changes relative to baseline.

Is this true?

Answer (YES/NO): NO